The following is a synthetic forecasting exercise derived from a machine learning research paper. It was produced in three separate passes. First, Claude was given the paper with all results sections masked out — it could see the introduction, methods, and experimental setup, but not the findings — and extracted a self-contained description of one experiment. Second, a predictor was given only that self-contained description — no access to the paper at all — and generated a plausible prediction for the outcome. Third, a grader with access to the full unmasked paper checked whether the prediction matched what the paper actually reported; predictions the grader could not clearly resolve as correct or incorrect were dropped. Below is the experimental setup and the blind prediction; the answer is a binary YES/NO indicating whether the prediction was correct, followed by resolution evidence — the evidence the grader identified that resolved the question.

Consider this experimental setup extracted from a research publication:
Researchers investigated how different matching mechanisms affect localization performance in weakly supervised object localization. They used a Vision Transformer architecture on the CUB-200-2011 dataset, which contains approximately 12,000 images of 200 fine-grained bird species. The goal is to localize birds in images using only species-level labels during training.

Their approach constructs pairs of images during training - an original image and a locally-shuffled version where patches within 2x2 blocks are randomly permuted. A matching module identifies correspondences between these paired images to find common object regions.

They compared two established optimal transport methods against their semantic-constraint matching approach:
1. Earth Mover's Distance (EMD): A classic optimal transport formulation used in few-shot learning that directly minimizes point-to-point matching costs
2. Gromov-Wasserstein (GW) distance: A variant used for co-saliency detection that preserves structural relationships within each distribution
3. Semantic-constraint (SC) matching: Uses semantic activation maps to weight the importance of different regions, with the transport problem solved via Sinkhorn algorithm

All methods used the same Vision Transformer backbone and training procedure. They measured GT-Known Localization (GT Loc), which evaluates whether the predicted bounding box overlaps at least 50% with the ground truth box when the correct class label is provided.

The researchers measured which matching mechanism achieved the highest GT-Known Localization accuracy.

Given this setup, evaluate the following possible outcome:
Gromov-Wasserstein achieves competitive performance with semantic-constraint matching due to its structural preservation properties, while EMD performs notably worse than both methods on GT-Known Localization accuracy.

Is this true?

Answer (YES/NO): NO